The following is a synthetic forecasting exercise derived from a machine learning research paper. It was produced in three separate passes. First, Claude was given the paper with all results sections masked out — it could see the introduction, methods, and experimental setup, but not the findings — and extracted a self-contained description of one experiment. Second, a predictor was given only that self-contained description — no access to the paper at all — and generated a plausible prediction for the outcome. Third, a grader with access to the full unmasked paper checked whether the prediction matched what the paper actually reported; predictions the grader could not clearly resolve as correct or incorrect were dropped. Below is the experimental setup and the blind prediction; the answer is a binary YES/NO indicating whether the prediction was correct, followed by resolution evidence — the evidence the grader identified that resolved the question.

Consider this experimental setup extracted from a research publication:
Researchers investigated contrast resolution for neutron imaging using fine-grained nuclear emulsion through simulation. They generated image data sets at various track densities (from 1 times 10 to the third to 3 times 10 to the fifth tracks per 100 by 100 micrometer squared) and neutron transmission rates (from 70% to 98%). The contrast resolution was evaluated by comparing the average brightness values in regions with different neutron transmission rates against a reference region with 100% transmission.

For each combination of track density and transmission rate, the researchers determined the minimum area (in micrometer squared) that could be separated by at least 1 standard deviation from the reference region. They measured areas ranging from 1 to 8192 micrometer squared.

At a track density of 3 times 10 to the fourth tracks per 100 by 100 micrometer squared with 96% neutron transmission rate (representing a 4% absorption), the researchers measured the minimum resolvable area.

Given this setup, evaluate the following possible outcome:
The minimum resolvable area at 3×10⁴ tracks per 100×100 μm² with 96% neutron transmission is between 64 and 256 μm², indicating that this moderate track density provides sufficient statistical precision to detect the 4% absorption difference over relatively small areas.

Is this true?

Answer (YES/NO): NO